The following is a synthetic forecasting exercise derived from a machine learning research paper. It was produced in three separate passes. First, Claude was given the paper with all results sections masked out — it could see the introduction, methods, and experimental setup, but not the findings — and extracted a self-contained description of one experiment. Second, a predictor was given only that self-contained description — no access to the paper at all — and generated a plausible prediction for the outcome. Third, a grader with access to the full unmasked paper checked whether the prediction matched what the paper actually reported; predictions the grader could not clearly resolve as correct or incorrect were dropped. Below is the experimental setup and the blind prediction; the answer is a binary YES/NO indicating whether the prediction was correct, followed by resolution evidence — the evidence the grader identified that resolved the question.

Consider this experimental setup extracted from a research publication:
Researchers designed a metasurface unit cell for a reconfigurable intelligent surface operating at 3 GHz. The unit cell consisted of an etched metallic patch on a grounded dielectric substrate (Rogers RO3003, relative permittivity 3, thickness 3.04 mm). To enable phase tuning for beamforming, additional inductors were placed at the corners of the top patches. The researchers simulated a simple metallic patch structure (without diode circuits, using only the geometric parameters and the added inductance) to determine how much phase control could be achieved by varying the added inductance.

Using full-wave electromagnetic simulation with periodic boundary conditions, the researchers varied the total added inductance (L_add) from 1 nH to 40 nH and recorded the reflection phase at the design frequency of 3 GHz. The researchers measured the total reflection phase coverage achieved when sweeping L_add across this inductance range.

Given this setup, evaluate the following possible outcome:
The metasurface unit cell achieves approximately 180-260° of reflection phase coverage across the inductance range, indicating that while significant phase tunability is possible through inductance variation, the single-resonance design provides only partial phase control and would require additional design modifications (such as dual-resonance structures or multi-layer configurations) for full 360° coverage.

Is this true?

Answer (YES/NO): NO